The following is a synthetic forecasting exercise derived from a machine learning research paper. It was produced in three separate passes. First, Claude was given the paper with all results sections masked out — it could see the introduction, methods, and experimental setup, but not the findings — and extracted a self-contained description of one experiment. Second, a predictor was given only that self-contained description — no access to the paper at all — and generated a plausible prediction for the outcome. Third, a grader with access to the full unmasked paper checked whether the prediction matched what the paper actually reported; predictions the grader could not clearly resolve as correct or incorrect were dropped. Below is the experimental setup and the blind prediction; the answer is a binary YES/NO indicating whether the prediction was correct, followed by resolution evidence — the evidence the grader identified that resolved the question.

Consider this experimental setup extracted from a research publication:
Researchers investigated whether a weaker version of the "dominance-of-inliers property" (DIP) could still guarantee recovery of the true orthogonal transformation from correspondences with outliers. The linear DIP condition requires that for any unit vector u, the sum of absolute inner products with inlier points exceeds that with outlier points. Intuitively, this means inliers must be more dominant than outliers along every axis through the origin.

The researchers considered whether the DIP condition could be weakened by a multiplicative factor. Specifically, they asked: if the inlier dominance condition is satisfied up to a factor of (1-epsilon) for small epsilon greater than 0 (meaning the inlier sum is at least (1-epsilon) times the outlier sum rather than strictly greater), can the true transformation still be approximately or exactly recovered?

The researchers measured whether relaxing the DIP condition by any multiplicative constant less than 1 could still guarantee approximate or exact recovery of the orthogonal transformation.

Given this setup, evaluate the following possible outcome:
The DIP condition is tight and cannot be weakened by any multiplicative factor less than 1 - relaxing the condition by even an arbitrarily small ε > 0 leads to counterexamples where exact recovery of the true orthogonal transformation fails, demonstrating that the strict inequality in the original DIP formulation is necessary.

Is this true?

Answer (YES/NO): YES